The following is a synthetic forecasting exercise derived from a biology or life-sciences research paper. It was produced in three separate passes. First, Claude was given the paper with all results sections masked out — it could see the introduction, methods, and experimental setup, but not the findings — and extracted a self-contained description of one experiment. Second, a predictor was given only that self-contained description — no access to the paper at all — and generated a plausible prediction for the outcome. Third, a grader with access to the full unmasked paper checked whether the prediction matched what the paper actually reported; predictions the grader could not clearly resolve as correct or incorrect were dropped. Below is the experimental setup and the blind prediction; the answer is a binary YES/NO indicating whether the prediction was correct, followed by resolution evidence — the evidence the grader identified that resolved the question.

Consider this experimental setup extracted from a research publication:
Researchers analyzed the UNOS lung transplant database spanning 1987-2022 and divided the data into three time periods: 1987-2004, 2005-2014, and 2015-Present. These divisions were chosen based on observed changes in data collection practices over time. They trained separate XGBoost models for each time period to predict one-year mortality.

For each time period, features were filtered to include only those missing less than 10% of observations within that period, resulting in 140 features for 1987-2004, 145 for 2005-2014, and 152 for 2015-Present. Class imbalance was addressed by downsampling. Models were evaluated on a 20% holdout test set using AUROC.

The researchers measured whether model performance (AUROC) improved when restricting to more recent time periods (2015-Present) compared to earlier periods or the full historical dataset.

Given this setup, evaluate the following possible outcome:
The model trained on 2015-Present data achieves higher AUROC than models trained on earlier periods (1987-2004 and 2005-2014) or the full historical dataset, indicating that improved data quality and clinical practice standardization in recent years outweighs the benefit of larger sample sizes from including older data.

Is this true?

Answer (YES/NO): NO